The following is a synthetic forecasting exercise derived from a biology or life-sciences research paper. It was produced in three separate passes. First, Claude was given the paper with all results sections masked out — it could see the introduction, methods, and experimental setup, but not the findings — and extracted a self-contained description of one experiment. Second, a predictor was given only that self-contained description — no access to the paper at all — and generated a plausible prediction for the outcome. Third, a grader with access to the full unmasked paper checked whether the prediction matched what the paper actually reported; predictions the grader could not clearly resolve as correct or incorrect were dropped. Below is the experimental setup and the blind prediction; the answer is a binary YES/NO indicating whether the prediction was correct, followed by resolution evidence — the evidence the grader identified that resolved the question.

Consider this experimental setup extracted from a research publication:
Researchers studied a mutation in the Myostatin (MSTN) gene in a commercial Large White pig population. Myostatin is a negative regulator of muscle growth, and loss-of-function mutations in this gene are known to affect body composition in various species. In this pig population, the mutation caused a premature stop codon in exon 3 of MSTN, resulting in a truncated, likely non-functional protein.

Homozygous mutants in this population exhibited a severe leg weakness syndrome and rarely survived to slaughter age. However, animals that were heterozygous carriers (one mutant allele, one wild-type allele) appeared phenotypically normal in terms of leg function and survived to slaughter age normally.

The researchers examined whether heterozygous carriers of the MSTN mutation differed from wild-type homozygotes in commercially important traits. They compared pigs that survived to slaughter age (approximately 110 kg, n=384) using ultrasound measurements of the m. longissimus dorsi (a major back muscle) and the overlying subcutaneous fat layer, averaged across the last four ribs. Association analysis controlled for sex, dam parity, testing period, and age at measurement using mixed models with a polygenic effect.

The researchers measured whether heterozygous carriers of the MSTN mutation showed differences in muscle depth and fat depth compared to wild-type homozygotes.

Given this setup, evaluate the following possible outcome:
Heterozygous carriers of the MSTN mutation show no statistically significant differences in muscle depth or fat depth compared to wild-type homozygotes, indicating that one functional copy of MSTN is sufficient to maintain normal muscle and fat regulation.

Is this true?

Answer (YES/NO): NO